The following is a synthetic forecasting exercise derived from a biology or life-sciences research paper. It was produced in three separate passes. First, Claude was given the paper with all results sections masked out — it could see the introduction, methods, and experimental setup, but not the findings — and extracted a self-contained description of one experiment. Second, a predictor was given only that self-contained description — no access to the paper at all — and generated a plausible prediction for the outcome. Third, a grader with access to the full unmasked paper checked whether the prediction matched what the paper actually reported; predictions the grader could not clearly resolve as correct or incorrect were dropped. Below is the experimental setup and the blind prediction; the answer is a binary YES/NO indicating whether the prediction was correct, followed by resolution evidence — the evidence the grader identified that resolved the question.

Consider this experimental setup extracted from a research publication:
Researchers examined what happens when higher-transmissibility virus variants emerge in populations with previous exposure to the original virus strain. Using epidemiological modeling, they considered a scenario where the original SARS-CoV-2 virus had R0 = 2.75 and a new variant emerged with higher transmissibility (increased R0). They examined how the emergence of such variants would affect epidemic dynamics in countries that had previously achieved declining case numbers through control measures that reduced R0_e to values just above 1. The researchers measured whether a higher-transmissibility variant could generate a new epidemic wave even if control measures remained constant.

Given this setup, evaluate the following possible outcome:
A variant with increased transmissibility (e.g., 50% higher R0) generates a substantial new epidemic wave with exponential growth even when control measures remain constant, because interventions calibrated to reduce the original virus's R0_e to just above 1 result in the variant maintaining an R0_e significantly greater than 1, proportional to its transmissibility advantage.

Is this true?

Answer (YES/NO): YES